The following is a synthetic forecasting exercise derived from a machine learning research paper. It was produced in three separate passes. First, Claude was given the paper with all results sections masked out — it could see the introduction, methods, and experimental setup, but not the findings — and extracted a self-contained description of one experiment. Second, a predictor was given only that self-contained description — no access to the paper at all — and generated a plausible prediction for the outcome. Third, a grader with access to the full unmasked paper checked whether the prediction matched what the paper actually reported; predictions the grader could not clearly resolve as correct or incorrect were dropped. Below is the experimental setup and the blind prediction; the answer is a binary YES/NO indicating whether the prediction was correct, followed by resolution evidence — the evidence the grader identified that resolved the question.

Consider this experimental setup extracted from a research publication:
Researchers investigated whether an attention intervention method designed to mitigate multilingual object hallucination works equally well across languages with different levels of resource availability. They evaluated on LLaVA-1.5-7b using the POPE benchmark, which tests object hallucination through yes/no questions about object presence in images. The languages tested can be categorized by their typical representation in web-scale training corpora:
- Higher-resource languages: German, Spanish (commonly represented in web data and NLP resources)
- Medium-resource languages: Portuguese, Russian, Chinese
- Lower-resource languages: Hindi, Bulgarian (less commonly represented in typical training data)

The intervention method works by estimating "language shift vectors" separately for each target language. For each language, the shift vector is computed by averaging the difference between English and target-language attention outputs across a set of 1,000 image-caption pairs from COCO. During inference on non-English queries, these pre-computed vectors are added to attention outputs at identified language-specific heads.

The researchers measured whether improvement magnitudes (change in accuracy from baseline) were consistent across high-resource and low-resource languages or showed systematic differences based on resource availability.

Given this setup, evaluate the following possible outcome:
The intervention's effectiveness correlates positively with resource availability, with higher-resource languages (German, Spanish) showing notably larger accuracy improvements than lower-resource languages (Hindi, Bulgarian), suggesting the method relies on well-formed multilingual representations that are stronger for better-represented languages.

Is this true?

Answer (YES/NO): NO